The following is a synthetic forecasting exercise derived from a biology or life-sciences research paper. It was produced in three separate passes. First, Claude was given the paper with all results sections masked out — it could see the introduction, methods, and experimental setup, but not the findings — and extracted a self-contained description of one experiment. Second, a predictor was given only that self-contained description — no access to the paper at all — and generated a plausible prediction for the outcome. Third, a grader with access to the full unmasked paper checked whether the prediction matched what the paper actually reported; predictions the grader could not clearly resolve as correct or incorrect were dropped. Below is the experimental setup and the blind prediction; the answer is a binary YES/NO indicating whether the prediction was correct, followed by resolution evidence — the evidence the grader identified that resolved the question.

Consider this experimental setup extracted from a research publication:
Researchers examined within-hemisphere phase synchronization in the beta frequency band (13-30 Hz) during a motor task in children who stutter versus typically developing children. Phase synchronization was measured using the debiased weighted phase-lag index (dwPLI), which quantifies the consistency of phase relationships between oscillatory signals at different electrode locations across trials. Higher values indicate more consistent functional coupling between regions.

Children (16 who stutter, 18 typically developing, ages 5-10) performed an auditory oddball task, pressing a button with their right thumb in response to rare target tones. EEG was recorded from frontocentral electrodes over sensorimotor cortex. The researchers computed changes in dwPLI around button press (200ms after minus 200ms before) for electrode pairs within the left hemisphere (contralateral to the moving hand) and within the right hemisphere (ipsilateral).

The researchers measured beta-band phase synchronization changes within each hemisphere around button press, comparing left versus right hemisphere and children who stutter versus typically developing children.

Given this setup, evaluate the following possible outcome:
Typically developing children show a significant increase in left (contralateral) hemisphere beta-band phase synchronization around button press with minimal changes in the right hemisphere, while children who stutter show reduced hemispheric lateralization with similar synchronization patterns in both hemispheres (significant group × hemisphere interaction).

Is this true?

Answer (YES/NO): NO